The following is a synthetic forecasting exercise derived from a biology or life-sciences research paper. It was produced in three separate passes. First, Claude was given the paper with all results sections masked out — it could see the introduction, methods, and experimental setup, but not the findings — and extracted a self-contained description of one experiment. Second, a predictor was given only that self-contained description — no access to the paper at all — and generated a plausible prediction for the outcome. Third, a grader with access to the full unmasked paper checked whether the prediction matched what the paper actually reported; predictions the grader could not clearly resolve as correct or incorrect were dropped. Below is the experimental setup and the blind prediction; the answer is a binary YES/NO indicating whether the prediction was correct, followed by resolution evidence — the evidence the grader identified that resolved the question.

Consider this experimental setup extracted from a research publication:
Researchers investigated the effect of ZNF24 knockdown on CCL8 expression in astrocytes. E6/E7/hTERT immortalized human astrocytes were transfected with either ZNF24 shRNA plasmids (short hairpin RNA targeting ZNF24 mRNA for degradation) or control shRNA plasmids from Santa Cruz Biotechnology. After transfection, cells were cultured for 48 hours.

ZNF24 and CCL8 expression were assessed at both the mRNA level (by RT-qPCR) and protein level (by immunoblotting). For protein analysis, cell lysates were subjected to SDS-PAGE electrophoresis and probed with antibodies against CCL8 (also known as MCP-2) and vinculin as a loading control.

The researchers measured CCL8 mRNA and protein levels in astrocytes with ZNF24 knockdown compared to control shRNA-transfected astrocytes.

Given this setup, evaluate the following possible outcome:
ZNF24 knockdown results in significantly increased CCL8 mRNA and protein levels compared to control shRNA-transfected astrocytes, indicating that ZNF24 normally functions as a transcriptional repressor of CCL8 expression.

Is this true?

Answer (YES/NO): YES